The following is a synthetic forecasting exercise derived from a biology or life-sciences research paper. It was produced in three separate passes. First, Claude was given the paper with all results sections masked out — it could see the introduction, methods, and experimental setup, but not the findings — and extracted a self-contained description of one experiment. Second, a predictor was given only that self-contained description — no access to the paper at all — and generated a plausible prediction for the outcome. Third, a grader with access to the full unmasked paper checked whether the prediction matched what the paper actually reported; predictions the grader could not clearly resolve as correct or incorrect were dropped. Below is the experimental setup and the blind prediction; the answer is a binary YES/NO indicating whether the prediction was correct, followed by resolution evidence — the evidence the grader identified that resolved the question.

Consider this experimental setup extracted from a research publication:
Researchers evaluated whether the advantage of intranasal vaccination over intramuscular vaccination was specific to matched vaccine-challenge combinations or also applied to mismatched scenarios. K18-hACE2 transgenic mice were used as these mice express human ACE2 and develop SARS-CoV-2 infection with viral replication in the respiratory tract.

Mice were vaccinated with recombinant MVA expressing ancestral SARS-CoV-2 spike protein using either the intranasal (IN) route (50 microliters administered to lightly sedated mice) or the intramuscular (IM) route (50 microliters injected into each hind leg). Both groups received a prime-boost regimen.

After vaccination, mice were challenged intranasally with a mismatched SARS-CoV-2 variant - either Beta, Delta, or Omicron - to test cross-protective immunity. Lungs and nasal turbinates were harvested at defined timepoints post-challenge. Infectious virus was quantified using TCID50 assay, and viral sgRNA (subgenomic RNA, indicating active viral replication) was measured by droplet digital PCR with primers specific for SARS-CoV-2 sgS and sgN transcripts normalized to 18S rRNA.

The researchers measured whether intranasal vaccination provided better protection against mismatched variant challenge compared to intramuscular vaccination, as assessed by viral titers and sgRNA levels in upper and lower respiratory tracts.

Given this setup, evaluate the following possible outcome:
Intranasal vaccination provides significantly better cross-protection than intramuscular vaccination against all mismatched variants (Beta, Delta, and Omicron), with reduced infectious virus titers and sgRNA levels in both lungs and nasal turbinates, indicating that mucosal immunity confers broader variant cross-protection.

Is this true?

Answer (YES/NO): YES